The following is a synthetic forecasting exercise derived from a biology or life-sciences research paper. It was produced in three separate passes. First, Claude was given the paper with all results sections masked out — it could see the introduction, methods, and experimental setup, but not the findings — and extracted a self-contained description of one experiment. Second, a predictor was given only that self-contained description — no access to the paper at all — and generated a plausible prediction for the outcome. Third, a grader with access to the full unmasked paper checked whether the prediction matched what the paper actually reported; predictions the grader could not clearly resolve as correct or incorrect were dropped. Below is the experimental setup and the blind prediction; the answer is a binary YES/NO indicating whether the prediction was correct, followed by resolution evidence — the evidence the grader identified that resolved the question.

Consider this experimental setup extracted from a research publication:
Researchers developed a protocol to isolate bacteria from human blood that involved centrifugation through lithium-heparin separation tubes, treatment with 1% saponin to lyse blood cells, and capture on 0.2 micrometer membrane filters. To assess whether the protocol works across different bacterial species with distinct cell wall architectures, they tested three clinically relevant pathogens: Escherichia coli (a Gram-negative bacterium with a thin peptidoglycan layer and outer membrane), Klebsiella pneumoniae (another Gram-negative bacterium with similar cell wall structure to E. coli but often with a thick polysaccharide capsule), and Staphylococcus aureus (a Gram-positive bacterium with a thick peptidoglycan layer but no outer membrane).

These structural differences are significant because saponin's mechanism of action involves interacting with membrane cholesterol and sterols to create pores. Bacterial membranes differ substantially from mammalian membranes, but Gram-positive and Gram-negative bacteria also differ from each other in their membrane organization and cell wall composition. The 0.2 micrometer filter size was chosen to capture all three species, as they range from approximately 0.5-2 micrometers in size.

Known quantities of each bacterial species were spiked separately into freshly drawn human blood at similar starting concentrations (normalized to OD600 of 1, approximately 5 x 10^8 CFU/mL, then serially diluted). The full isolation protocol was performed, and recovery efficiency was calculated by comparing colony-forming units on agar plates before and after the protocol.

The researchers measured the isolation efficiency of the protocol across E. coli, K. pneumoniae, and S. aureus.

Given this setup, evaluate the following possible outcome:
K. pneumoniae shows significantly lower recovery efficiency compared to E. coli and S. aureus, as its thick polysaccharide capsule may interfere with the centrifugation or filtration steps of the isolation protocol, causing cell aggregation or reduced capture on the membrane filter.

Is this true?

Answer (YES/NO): NO